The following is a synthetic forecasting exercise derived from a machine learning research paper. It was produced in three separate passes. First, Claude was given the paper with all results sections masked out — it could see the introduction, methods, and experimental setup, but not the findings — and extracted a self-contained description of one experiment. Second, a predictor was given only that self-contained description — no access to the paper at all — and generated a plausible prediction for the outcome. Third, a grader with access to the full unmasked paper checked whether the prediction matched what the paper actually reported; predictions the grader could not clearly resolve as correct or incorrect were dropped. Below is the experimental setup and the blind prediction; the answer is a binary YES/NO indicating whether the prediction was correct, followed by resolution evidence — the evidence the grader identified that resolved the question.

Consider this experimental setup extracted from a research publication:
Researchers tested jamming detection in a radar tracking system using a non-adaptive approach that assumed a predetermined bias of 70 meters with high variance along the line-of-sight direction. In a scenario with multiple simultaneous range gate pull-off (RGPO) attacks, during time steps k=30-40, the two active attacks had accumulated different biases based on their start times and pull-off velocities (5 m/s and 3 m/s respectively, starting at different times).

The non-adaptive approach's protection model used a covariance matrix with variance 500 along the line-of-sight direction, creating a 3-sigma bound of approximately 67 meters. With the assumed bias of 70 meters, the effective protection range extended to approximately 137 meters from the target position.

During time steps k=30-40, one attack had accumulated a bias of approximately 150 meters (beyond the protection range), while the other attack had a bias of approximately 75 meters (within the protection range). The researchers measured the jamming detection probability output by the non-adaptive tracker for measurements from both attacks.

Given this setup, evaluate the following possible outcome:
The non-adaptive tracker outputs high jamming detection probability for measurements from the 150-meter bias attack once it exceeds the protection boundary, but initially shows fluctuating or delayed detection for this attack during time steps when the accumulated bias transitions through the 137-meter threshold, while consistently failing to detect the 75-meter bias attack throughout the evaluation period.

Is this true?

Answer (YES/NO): NO